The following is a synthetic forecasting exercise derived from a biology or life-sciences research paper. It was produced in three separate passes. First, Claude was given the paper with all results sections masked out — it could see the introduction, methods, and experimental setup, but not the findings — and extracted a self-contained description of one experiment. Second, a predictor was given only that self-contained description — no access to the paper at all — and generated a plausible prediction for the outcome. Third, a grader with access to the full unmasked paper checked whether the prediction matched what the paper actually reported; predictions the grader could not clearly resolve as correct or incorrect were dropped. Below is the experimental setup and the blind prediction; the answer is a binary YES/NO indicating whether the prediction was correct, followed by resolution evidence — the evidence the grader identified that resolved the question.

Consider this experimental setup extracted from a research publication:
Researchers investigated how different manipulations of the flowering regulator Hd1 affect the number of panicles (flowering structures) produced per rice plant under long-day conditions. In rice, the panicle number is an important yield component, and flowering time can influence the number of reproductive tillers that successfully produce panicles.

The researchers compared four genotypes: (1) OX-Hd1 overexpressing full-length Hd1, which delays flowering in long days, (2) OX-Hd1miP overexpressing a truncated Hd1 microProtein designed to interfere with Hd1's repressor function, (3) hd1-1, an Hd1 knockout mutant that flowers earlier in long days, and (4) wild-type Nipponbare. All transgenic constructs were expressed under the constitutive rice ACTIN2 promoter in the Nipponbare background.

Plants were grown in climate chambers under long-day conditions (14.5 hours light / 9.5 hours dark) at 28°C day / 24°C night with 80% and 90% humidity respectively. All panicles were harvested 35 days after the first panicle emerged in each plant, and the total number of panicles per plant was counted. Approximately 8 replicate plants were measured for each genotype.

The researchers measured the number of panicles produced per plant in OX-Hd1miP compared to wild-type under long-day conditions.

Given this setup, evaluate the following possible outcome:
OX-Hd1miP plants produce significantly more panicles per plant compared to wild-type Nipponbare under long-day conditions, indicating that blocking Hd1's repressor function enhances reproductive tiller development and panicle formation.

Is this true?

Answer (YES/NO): NO